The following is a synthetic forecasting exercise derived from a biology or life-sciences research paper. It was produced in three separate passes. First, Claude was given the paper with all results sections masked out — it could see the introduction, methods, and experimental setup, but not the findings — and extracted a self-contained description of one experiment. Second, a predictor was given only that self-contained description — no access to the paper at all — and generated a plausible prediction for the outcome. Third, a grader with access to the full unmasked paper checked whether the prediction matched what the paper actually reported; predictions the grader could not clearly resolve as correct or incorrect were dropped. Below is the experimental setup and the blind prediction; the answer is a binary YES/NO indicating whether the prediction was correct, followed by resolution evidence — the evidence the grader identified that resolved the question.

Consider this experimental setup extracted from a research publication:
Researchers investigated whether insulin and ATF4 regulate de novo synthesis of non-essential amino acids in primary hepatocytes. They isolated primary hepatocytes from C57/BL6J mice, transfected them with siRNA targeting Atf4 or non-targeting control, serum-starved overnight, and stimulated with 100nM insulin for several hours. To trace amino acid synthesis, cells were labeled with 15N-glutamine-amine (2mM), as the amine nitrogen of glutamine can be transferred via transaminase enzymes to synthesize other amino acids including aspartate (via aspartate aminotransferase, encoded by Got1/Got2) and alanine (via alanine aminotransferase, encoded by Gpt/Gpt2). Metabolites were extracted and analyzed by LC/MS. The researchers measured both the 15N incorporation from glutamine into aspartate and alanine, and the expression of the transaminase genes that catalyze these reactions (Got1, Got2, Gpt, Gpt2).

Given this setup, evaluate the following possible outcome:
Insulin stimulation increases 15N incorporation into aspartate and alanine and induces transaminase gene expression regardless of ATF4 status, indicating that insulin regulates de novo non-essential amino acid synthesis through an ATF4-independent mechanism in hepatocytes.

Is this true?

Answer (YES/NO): NO